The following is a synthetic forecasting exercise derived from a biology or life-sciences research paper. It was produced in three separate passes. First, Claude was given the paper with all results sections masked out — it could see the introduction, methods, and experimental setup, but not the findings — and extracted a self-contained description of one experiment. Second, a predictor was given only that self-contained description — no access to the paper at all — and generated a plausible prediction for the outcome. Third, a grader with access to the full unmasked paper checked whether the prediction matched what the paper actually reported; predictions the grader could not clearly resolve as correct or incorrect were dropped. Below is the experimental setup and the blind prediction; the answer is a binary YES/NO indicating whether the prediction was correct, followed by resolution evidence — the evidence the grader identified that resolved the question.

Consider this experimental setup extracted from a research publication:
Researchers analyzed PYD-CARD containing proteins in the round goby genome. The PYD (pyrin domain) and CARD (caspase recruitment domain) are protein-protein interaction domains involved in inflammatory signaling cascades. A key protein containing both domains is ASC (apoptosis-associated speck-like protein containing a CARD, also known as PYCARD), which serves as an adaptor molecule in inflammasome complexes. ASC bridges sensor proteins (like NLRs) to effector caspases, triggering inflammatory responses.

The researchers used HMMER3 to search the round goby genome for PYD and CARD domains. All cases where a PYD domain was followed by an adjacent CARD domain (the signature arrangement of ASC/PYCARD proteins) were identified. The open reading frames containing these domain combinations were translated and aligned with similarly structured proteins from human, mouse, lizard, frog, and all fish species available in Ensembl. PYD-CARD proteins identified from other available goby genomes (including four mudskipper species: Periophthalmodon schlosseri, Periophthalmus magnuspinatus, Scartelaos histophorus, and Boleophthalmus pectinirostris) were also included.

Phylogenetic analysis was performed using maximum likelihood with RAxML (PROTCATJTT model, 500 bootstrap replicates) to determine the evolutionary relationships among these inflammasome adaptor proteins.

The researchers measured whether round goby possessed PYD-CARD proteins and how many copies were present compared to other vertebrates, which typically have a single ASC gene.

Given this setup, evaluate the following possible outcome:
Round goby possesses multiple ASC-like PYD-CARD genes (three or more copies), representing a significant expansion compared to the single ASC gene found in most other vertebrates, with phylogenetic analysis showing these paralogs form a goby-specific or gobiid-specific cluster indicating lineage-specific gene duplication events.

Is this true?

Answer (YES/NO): YES